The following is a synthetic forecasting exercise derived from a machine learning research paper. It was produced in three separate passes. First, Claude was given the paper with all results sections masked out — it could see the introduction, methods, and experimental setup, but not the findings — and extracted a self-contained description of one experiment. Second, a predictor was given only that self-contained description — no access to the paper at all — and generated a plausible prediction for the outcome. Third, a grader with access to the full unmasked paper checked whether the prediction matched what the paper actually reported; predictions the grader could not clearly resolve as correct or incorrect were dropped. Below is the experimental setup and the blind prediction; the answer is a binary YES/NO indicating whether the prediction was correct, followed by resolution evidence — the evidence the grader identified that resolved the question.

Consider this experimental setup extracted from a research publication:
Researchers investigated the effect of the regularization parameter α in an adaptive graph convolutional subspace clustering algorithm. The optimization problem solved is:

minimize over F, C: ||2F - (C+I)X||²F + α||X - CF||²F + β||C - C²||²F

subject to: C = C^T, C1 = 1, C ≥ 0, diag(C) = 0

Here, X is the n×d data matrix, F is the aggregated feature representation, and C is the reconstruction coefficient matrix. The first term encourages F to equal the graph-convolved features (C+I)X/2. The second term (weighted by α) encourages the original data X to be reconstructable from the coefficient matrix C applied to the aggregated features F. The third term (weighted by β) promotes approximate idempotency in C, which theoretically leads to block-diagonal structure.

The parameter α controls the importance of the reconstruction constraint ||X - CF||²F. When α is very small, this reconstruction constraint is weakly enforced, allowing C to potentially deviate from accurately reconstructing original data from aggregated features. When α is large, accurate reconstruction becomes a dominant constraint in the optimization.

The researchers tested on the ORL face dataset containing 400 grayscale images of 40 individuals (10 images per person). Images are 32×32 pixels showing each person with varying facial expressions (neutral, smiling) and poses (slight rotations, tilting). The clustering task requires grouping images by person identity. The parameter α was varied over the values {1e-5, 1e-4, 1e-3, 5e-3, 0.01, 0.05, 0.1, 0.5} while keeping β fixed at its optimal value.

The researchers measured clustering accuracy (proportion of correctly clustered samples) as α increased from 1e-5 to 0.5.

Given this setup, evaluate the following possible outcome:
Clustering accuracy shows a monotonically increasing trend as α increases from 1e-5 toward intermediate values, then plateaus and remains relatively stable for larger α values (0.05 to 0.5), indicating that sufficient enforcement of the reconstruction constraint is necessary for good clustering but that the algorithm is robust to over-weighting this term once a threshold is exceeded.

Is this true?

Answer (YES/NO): NO